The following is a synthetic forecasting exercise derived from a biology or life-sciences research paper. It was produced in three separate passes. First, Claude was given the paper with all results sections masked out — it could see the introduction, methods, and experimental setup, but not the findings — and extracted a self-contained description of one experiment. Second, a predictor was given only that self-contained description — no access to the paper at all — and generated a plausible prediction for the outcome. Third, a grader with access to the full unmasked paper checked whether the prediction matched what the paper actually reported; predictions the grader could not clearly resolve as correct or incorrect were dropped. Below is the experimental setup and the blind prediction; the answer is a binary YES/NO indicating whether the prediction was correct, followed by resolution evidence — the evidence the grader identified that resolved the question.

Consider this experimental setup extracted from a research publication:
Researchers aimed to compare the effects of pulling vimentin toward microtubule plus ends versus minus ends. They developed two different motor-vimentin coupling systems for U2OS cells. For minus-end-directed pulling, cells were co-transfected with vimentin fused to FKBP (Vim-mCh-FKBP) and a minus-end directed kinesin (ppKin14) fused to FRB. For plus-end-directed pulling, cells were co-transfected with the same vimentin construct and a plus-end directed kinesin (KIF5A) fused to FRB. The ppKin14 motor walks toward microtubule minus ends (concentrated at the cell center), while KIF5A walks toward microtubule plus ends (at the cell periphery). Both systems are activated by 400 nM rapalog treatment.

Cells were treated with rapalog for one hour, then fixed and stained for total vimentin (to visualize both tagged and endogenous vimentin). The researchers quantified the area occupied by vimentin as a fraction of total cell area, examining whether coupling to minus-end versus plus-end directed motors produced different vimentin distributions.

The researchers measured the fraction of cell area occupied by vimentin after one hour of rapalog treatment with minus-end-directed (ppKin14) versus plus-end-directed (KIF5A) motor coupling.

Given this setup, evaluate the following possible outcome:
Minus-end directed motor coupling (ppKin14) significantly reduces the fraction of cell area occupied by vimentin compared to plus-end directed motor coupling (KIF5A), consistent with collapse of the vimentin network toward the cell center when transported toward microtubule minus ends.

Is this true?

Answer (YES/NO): NO